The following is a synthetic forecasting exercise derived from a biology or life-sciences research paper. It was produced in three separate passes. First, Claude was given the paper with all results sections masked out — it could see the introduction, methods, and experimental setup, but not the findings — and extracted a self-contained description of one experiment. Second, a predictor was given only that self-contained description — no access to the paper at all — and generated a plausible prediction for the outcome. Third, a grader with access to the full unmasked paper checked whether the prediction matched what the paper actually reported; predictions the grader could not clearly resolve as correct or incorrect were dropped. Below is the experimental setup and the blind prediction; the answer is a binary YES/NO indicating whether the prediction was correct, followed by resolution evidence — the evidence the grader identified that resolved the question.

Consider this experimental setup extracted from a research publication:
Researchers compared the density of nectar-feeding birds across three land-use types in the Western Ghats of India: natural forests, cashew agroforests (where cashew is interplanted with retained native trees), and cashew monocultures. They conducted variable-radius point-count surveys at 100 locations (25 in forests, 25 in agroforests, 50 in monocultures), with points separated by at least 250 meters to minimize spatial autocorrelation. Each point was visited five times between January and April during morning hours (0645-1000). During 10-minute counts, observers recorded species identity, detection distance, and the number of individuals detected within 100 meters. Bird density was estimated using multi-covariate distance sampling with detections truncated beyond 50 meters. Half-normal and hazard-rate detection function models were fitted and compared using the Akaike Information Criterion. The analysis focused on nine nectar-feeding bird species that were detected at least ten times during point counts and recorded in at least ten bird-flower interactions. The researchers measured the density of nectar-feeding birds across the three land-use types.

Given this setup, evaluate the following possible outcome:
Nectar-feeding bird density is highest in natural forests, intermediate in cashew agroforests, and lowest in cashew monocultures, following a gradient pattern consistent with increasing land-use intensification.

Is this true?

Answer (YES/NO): NO